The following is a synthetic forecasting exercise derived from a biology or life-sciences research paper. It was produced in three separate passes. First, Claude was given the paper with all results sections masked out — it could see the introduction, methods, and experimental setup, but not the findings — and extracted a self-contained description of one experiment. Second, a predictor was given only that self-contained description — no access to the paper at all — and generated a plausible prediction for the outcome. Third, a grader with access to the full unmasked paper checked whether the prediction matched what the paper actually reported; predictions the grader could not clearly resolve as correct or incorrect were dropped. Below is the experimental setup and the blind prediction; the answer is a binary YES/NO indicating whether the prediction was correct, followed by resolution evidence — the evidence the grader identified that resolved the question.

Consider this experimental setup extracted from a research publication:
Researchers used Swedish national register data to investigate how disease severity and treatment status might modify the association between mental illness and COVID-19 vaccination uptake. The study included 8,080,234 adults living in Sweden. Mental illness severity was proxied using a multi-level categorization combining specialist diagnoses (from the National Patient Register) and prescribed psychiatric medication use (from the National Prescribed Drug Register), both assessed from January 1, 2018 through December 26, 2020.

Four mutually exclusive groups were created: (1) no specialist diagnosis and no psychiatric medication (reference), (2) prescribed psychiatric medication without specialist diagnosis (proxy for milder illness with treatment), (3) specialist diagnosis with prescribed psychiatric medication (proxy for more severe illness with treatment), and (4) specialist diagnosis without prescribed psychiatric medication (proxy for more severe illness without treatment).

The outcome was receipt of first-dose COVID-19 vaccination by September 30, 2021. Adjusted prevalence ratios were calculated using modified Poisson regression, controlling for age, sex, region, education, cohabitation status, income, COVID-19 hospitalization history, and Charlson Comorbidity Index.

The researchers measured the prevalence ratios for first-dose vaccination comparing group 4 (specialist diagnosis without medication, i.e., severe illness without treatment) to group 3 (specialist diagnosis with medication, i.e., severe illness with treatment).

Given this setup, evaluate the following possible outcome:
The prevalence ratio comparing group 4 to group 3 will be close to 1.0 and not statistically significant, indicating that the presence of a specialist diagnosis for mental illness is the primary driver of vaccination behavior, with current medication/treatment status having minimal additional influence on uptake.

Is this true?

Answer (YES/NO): NO